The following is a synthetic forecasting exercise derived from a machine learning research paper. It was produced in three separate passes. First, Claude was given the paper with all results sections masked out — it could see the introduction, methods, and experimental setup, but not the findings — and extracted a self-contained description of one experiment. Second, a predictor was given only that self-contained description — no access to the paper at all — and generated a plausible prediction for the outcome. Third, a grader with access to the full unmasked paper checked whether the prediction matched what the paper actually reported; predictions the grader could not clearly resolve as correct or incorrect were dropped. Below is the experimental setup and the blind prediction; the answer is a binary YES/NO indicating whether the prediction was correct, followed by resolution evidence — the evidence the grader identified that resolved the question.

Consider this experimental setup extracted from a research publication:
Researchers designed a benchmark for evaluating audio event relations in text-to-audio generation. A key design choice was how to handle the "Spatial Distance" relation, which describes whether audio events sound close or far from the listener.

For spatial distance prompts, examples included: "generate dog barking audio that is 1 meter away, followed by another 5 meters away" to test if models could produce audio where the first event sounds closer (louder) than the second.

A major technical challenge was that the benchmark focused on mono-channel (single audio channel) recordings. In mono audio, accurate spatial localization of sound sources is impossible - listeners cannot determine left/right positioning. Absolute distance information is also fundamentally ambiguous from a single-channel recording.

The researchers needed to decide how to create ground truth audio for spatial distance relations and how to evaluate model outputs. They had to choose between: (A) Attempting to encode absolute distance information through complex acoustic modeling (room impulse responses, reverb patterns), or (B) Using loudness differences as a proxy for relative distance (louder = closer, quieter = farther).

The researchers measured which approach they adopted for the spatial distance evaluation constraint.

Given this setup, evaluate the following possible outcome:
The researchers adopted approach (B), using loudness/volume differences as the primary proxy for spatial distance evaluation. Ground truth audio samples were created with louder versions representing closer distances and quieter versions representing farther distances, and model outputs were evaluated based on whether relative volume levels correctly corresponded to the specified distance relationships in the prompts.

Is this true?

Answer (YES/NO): YES